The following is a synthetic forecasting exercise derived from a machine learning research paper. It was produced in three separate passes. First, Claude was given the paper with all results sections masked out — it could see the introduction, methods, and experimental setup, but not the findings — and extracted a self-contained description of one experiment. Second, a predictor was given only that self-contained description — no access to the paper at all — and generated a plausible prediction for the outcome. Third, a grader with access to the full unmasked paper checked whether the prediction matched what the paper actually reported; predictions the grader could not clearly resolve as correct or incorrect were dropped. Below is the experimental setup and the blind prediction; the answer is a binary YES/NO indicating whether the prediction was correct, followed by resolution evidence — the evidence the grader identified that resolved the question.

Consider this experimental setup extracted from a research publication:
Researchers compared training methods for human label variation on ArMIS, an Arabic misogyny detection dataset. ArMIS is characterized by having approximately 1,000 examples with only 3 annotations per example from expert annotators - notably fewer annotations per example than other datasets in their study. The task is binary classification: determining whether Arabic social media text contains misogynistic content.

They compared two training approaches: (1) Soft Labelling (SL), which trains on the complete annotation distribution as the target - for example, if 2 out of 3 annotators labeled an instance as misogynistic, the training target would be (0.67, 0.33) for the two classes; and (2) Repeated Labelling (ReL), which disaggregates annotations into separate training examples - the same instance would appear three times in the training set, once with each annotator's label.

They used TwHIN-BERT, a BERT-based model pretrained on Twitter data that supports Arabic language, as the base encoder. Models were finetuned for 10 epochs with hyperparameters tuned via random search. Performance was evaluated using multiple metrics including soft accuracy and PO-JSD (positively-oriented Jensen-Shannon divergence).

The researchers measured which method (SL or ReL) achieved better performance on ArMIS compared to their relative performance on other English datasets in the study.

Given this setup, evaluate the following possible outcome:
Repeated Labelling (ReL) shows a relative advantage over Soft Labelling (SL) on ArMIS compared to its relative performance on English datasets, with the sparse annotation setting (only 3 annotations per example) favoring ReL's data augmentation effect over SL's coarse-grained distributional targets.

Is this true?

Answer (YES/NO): NO